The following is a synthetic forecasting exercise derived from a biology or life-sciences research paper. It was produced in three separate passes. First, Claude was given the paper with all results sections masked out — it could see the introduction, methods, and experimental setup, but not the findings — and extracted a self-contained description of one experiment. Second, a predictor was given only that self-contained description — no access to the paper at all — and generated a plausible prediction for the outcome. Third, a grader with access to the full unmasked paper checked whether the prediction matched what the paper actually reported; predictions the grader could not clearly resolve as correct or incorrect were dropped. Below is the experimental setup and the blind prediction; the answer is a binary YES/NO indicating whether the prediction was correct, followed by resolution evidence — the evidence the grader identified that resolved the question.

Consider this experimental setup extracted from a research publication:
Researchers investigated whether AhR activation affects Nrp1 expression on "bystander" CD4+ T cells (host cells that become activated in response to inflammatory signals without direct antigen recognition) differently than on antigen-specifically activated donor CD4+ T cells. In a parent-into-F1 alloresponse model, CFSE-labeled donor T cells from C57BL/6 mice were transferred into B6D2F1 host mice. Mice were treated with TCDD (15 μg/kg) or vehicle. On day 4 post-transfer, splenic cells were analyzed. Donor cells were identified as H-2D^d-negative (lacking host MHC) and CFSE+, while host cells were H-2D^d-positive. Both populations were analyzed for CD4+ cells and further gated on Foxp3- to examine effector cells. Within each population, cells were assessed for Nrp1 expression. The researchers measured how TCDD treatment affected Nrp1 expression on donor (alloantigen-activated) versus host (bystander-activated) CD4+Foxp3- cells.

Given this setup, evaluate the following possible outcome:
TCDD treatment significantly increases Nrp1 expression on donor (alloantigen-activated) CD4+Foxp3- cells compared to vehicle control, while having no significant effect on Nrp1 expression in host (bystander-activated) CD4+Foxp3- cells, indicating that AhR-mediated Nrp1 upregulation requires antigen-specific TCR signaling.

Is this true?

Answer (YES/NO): NO